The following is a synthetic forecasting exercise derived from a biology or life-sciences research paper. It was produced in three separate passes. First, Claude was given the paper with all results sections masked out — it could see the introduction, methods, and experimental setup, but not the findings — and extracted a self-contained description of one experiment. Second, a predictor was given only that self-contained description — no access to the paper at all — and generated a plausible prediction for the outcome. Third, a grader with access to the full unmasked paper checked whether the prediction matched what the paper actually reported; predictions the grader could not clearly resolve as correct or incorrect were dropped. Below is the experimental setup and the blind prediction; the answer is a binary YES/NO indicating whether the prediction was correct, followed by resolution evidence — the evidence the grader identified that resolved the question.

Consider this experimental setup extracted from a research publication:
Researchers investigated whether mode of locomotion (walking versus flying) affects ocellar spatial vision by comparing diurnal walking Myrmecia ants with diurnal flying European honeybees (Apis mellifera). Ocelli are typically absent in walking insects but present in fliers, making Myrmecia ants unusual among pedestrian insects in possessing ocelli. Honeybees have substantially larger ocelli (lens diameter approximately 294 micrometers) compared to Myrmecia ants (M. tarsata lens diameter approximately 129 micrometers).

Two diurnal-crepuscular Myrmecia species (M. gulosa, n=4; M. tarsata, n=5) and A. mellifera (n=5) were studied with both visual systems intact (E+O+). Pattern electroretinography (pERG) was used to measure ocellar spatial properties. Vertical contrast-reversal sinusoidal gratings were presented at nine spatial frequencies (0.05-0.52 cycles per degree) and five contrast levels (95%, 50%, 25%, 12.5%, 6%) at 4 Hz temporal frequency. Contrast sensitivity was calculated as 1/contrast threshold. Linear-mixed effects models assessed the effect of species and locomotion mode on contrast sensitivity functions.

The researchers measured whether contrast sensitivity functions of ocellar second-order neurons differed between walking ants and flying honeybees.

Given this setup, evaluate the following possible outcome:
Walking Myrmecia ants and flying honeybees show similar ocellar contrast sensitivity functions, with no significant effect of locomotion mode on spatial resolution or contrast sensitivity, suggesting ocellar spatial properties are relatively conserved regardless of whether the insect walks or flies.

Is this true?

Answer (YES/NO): YES